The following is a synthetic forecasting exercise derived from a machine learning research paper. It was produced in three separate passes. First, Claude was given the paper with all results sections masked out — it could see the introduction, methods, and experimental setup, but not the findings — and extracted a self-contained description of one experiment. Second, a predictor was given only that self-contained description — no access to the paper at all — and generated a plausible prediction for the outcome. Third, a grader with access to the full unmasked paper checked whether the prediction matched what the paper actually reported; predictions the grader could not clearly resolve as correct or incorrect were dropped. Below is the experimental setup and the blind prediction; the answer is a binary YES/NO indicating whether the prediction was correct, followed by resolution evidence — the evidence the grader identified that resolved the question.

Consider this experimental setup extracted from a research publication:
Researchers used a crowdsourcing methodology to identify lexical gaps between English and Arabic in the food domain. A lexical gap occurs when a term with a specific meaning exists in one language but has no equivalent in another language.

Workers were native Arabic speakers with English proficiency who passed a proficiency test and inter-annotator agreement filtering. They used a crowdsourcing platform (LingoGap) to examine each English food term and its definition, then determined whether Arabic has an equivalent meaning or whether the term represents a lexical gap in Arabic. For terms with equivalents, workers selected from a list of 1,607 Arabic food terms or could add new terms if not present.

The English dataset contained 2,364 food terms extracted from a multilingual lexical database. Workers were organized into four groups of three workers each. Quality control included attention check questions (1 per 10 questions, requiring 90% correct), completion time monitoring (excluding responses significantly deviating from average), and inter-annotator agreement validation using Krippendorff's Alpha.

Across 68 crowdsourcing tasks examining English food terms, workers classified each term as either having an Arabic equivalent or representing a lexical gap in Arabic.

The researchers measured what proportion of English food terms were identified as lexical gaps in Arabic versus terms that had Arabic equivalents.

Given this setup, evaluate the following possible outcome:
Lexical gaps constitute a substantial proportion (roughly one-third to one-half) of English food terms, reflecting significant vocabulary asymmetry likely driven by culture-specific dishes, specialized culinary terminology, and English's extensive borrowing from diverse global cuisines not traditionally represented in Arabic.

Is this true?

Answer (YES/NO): NO